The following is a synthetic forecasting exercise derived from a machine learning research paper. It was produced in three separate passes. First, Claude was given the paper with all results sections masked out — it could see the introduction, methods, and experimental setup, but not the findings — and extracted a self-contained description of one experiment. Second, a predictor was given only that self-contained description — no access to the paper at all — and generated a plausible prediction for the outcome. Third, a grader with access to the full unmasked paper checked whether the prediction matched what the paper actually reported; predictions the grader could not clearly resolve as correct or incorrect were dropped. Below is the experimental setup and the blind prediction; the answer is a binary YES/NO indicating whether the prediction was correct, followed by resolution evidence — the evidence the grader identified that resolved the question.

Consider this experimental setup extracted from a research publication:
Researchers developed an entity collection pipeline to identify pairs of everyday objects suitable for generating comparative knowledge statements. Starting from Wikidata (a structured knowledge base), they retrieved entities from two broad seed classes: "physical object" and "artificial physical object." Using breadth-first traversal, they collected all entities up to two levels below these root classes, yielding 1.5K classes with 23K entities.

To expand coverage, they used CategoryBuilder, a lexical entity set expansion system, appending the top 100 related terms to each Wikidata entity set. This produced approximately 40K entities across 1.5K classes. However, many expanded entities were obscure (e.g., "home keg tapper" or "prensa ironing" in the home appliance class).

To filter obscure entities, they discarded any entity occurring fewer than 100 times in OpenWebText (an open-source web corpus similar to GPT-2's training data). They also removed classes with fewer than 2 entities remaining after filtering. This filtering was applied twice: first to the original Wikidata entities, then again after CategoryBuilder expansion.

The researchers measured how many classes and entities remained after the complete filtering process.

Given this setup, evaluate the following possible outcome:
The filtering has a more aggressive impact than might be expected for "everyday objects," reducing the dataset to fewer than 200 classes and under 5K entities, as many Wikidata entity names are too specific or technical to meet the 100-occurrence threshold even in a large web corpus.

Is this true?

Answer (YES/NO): NO